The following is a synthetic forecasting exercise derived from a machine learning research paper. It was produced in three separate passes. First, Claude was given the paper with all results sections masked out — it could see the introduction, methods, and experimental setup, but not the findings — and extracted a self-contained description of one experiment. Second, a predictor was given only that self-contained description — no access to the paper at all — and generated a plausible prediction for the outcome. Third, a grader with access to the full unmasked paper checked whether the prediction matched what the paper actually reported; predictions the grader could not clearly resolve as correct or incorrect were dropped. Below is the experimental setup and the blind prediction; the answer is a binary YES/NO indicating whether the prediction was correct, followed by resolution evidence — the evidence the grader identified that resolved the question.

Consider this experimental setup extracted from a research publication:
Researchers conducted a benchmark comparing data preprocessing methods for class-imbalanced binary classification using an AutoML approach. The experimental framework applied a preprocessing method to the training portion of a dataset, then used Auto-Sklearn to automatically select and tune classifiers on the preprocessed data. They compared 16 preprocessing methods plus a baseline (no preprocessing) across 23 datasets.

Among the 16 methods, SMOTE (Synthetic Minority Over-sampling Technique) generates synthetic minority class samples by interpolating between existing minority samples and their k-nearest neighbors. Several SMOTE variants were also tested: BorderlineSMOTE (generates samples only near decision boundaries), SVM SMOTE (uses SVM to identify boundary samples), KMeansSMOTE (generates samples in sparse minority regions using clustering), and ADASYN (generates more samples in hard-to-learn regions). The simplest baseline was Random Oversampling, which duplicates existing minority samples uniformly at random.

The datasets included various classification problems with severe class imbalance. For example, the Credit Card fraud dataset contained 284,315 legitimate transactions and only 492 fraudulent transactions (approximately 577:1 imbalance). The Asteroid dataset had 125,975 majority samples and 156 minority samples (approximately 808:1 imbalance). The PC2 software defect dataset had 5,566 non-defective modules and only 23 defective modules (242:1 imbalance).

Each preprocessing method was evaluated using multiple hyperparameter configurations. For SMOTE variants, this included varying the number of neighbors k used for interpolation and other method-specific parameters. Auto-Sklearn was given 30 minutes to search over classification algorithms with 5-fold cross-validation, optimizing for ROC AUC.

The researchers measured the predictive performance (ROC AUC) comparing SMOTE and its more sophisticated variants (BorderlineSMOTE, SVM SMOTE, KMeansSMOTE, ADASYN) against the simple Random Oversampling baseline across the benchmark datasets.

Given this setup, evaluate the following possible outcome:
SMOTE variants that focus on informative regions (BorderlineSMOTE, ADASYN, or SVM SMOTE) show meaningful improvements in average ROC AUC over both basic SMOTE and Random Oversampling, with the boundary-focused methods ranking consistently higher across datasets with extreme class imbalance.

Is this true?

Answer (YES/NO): NO